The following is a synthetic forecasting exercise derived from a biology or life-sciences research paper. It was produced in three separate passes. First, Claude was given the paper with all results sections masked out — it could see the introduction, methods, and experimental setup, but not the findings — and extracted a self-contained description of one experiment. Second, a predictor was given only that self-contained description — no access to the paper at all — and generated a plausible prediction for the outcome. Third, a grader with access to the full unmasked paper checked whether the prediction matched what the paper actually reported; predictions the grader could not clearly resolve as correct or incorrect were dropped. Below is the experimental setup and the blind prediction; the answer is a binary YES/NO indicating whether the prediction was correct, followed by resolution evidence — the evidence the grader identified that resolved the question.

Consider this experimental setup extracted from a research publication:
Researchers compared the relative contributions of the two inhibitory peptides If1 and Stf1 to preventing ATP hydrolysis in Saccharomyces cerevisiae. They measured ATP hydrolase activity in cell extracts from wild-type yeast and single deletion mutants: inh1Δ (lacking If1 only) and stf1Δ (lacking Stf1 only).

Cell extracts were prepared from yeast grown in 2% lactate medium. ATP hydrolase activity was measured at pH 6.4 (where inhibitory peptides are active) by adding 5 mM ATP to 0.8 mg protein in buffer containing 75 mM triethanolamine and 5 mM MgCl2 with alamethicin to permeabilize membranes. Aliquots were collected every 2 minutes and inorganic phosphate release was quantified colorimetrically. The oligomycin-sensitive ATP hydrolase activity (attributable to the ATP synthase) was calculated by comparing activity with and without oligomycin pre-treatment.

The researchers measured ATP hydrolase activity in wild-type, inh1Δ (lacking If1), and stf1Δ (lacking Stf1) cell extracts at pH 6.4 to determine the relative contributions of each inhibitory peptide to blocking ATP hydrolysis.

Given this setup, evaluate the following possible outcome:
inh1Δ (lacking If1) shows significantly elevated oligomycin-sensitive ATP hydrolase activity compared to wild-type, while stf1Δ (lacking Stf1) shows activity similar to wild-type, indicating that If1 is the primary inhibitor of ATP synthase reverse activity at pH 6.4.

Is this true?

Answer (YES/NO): YES